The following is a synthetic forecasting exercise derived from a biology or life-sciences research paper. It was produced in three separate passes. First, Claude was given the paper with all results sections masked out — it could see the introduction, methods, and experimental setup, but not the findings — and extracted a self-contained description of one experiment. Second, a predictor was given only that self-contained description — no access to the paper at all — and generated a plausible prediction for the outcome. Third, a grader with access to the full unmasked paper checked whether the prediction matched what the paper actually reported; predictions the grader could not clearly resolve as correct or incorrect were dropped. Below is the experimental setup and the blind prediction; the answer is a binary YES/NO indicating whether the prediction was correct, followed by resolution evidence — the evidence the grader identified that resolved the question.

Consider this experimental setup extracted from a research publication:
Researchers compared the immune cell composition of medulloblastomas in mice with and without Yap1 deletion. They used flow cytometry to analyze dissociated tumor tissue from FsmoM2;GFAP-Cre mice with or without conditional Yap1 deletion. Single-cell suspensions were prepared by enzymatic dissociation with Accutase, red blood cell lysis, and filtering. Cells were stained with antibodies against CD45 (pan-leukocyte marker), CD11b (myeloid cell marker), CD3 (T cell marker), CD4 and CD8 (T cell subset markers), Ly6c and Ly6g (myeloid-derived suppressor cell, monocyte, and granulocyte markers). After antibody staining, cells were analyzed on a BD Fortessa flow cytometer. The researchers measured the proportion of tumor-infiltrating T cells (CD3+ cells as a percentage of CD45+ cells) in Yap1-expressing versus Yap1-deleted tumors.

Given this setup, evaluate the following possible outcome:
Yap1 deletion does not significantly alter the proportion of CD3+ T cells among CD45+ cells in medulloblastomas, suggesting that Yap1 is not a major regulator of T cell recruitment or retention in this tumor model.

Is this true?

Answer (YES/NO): NO